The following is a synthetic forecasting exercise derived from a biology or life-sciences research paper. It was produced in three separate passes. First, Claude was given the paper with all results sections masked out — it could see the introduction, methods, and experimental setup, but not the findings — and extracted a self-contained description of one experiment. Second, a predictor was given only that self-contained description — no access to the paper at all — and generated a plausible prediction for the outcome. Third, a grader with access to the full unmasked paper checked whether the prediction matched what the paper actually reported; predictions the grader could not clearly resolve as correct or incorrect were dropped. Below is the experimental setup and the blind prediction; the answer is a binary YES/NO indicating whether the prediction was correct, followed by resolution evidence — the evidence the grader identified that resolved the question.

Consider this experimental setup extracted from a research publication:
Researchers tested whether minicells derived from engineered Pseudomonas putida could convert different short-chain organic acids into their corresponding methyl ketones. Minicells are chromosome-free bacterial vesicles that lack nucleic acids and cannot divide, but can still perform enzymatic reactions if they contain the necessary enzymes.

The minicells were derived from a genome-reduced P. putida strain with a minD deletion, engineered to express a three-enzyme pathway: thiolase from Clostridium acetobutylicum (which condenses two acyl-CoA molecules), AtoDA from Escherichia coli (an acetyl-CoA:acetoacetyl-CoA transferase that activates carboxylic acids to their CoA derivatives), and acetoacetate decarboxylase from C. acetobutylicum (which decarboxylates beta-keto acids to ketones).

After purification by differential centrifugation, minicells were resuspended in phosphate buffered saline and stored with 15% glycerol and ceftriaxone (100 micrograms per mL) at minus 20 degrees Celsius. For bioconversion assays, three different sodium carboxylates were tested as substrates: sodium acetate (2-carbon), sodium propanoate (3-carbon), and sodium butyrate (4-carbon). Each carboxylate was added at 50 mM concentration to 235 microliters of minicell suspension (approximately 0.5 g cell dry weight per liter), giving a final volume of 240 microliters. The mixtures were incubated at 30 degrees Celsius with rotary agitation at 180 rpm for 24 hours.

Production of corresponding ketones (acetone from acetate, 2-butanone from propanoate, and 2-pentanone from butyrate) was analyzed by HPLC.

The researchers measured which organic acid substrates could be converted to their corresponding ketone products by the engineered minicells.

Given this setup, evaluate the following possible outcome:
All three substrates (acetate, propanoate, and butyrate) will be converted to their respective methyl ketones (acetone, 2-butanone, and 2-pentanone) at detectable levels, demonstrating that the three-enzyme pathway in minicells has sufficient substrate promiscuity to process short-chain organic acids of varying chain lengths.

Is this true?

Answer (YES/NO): YES